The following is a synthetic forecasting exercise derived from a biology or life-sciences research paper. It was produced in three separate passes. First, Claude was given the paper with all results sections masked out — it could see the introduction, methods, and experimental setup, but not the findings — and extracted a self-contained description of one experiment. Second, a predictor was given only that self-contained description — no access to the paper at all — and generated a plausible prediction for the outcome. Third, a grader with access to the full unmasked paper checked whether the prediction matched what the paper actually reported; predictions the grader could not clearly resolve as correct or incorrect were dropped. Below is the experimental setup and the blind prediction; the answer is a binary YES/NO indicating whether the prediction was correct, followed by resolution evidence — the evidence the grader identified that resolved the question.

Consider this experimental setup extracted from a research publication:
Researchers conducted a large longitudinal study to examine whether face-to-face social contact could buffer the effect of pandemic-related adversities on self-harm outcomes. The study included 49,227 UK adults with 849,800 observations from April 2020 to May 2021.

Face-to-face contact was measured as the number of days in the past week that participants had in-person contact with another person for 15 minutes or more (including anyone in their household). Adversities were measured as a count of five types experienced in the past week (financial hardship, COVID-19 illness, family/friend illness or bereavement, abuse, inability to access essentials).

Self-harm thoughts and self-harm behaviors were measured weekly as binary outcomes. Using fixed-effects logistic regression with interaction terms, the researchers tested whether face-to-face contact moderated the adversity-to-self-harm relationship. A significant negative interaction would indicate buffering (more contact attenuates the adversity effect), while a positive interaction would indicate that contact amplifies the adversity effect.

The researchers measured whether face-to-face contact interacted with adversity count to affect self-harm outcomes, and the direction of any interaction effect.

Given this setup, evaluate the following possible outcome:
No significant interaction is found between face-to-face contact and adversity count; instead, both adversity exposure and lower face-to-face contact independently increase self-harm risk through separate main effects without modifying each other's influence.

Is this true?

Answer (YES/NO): NO